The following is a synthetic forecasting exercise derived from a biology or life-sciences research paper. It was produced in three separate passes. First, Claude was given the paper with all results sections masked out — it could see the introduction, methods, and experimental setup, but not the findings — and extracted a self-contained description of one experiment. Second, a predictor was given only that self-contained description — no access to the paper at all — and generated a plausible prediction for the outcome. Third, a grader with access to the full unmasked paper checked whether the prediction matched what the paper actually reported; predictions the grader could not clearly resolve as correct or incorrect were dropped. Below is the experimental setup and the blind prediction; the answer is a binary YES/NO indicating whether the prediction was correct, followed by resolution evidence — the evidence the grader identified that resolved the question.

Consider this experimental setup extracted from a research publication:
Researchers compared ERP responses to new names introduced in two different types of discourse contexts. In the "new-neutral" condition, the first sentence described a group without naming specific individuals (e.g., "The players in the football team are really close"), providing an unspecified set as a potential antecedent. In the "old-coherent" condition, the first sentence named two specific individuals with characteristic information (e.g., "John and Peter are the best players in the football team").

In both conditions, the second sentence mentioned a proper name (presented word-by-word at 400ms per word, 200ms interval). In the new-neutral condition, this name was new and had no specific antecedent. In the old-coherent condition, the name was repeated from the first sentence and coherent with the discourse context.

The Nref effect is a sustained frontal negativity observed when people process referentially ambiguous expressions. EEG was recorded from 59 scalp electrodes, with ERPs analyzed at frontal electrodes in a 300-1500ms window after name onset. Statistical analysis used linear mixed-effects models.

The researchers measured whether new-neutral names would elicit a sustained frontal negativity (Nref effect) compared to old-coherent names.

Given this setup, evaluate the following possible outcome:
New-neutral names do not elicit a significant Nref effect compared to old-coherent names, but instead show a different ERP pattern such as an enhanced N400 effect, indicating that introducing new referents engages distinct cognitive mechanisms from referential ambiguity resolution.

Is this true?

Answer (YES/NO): NO